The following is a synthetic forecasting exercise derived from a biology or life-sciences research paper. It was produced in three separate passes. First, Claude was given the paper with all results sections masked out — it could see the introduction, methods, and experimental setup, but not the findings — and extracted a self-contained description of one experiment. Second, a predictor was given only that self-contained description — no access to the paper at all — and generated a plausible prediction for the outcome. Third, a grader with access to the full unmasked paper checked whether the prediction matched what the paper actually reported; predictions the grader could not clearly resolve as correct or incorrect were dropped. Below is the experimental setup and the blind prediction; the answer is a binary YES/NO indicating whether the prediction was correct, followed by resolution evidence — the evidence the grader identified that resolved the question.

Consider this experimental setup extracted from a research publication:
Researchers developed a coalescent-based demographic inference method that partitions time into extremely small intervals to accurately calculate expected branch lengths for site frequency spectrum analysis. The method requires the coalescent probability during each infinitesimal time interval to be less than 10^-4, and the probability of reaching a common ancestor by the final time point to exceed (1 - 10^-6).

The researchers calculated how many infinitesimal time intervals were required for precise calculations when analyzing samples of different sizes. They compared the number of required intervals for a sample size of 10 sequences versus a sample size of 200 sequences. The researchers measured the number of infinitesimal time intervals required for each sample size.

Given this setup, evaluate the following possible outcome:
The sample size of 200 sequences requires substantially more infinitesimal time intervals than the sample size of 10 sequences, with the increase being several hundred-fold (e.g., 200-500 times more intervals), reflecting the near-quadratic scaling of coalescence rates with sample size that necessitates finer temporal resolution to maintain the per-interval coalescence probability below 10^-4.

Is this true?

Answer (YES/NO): NO